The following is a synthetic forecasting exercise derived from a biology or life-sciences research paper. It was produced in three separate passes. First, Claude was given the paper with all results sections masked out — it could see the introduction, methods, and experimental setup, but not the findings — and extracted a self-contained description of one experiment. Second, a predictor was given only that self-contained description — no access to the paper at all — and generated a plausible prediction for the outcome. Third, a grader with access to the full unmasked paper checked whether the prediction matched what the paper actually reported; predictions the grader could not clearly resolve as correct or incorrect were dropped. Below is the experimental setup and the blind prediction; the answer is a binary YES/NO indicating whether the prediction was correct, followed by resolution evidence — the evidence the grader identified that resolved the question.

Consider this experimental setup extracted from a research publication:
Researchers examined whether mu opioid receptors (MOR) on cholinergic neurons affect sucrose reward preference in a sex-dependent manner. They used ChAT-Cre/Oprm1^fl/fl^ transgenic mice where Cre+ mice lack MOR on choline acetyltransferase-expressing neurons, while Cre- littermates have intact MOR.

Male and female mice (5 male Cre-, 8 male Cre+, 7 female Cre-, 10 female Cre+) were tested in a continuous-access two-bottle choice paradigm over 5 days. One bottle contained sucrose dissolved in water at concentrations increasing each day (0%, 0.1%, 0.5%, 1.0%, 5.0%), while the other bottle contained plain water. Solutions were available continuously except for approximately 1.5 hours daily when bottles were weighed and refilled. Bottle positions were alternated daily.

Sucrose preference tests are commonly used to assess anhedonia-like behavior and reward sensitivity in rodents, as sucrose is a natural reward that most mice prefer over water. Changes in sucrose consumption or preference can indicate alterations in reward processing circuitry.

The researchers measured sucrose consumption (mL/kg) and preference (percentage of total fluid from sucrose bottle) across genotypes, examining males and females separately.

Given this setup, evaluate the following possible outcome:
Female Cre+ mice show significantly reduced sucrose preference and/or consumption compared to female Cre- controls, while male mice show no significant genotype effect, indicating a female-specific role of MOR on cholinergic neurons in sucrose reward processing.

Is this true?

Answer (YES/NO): NO